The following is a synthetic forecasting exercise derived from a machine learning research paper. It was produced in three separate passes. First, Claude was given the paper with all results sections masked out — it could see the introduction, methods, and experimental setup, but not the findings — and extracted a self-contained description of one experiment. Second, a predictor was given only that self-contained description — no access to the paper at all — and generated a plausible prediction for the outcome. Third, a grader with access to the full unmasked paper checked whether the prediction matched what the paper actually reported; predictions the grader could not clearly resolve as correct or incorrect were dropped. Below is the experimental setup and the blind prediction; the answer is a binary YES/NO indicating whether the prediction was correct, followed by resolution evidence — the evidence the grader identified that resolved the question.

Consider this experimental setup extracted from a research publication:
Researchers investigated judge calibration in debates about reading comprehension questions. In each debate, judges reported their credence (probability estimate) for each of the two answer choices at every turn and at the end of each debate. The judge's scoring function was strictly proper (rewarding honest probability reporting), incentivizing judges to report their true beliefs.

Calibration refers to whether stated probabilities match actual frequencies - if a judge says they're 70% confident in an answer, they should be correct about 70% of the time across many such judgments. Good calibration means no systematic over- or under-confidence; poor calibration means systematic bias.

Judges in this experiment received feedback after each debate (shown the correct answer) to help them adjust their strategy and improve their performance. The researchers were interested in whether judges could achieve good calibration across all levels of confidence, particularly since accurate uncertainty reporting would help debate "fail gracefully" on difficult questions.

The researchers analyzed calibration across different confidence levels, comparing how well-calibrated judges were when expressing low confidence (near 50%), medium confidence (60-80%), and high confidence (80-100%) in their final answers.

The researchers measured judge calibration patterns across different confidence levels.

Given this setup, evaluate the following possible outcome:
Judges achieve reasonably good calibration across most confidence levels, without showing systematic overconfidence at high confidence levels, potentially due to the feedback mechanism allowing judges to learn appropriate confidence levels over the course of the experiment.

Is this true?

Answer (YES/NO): NO